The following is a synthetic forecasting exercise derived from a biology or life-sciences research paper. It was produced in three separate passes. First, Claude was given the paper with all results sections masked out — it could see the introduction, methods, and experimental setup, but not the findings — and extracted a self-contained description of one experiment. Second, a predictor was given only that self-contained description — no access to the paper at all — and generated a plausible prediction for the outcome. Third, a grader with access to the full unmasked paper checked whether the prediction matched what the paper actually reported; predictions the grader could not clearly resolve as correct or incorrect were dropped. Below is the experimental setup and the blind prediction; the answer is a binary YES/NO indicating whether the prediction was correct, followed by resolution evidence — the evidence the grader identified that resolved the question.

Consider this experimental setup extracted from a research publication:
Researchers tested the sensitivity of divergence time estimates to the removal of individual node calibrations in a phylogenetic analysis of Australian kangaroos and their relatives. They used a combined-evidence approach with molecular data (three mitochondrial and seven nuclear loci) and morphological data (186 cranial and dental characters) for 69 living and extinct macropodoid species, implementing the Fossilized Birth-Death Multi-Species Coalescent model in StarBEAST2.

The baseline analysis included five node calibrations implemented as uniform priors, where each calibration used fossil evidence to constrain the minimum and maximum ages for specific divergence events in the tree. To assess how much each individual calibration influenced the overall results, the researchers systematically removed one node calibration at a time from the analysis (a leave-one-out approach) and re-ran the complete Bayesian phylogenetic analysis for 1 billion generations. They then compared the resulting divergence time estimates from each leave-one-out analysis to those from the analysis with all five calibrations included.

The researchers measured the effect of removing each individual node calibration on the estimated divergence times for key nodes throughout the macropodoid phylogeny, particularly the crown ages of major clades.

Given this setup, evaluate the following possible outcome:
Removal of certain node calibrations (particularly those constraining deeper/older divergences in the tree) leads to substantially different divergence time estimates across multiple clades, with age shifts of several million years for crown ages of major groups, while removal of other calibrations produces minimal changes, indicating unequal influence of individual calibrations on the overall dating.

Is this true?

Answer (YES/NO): YES